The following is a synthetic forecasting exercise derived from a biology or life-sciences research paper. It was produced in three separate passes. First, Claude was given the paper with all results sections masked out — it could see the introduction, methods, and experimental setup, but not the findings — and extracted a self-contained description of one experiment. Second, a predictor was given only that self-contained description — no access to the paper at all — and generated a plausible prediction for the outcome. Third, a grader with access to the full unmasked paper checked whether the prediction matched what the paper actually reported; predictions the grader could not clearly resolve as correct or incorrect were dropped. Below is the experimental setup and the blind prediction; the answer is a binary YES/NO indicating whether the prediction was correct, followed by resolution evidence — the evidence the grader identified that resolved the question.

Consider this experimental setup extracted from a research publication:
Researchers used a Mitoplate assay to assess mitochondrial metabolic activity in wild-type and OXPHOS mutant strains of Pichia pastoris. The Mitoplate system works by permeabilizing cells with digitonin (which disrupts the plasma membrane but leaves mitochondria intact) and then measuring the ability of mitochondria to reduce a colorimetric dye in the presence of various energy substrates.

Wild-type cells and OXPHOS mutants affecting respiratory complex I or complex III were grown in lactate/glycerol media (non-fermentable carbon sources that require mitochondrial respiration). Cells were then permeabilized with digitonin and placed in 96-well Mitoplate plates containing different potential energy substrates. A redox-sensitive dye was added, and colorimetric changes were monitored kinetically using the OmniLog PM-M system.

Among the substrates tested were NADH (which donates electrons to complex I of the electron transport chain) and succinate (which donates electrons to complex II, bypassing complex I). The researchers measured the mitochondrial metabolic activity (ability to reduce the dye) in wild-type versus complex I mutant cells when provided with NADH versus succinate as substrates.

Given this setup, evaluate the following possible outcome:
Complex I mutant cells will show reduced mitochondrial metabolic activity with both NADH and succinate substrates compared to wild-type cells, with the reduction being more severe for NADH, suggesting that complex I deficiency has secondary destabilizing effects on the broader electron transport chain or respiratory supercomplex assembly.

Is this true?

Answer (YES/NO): NO